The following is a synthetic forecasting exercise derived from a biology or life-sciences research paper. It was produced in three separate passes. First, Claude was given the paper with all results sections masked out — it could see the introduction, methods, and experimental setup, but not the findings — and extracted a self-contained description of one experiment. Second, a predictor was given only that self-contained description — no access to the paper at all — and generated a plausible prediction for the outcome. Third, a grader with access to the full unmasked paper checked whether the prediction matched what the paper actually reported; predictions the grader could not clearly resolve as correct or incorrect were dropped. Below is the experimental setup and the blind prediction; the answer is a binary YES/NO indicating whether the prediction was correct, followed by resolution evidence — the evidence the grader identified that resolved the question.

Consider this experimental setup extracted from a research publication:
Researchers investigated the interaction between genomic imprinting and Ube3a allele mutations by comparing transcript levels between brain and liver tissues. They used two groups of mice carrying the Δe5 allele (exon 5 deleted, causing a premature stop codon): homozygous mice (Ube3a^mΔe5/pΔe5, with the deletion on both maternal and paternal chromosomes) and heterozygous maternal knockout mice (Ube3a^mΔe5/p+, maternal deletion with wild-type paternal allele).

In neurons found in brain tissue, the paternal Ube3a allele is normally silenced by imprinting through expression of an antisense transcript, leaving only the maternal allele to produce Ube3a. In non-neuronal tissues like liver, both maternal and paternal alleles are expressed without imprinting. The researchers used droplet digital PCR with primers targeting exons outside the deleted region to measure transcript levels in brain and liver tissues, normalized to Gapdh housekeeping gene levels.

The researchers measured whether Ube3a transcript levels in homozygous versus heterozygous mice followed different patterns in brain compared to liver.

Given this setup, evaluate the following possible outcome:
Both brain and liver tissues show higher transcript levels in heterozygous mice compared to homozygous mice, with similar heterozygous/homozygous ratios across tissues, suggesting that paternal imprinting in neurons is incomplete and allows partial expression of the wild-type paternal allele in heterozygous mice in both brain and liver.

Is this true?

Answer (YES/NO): NO